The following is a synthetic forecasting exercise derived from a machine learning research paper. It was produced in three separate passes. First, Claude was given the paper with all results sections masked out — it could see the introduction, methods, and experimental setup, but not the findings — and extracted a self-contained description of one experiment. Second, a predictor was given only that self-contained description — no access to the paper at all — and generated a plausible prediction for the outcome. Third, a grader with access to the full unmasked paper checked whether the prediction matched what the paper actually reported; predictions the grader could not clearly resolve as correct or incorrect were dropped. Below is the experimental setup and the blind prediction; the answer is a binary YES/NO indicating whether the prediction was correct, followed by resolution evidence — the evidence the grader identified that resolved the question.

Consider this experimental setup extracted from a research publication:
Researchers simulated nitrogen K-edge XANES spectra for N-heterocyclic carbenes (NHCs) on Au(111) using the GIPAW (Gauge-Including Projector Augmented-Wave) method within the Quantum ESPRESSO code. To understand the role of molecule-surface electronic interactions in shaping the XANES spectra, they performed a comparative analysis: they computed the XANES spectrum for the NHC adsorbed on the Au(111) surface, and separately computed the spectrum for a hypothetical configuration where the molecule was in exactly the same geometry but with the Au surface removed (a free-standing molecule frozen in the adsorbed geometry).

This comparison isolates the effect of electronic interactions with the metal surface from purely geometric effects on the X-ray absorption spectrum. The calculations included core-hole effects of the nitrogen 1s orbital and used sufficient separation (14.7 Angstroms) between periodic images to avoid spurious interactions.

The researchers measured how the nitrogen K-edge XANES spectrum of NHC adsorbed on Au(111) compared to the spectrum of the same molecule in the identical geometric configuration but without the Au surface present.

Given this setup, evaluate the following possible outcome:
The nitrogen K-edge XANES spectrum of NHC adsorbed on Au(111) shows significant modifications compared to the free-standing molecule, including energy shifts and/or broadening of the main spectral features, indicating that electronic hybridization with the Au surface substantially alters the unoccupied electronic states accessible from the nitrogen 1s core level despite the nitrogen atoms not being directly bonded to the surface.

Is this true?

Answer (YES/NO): NO